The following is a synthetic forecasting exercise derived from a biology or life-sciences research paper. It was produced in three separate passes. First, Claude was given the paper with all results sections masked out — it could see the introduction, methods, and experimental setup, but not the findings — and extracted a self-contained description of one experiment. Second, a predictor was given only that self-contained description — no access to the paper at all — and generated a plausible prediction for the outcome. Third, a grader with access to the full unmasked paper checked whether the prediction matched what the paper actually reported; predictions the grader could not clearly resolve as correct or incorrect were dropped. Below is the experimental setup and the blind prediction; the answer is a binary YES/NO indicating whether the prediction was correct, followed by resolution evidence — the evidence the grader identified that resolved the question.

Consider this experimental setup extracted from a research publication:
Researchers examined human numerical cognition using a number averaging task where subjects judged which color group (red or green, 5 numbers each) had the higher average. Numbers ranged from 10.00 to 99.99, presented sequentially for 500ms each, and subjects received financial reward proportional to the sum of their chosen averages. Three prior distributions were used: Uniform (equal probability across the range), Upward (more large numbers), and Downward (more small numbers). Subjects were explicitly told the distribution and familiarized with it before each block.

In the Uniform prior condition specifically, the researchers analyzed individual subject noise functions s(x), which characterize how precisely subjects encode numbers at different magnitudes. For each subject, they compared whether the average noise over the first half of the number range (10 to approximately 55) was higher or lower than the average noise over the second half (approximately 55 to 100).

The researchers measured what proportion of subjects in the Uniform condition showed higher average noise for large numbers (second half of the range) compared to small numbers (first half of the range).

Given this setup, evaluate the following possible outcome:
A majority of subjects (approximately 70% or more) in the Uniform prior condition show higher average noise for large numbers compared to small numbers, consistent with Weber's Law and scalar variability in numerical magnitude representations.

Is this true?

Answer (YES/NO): YES